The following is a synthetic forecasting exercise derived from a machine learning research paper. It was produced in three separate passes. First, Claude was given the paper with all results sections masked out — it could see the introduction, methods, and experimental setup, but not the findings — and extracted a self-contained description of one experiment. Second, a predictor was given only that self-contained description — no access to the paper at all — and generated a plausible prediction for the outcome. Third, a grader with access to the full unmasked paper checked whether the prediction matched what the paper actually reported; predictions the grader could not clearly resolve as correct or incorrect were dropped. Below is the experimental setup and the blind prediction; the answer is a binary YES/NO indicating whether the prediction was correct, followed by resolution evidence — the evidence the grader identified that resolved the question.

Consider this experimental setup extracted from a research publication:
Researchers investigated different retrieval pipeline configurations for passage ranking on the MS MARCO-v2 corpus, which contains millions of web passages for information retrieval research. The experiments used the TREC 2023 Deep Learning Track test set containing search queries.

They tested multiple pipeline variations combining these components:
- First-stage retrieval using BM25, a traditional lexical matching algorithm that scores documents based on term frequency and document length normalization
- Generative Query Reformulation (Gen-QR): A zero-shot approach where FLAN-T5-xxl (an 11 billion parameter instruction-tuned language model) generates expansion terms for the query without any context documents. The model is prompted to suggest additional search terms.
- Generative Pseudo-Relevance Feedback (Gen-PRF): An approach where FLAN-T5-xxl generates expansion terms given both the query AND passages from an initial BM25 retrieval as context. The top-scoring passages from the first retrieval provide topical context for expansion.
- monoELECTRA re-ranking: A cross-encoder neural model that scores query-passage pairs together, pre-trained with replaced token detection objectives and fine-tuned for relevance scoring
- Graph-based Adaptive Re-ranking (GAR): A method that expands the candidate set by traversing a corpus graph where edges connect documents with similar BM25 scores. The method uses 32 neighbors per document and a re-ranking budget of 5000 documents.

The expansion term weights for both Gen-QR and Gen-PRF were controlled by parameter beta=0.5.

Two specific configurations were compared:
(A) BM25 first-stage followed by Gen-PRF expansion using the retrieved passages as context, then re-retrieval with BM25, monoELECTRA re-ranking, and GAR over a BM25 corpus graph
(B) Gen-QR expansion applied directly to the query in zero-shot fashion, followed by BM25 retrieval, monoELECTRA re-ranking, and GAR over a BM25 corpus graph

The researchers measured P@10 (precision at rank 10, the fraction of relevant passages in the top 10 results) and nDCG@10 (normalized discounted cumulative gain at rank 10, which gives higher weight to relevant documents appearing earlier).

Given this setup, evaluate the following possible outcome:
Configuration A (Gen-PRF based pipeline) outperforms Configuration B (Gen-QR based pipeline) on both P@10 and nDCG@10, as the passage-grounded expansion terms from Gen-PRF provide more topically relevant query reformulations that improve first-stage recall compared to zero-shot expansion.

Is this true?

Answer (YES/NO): YES